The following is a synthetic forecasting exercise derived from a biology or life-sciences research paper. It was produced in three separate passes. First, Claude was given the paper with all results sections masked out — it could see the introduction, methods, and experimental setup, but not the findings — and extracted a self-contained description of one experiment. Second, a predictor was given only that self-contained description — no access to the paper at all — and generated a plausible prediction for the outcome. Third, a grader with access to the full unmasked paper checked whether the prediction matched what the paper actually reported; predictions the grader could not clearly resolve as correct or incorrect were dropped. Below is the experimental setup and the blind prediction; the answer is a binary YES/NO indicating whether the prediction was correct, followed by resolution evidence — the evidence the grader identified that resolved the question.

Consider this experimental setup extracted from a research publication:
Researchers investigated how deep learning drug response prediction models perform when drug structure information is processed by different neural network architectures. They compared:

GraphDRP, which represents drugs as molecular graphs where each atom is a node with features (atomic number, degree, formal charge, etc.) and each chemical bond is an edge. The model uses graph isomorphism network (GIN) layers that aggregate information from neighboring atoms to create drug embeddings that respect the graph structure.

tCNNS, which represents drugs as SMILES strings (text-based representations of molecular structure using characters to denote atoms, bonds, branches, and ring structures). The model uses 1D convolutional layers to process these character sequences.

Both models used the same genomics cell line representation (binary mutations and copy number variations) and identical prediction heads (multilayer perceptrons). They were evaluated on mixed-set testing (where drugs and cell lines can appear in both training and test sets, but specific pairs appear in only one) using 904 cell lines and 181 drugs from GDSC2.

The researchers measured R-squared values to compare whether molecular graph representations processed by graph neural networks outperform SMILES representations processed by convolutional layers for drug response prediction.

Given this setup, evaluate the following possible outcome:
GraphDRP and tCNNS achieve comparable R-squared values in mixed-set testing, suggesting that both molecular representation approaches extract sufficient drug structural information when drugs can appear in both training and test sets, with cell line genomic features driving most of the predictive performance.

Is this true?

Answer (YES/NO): NO